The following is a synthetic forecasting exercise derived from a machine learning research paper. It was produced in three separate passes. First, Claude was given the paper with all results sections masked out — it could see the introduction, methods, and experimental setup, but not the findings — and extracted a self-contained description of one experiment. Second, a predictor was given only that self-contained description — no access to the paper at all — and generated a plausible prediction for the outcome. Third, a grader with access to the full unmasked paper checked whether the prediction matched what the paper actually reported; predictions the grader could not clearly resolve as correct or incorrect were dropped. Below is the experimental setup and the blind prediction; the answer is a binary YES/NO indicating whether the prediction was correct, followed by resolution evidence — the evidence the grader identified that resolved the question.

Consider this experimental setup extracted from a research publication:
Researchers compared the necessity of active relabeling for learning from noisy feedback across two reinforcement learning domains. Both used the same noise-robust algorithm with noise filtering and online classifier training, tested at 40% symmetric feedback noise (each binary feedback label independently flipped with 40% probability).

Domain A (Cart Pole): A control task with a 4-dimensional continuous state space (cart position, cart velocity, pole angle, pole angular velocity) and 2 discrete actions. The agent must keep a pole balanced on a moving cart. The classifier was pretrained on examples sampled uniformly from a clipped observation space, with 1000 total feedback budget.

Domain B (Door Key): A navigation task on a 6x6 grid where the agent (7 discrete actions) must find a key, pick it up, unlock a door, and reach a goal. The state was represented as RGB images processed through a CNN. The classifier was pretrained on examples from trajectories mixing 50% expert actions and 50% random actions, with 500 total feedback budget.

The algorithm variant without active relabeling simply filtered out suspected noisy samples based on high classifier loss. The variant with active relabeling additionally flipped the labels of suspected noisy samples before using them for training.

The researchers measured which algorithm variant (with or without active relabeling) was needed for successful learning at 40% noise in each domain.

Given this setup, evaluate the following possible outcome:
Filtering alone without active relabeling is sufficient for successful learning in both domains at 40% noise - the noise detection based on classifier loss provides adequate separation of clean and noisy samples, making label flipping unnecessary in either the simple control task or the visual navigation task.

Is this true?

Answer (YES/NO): NO